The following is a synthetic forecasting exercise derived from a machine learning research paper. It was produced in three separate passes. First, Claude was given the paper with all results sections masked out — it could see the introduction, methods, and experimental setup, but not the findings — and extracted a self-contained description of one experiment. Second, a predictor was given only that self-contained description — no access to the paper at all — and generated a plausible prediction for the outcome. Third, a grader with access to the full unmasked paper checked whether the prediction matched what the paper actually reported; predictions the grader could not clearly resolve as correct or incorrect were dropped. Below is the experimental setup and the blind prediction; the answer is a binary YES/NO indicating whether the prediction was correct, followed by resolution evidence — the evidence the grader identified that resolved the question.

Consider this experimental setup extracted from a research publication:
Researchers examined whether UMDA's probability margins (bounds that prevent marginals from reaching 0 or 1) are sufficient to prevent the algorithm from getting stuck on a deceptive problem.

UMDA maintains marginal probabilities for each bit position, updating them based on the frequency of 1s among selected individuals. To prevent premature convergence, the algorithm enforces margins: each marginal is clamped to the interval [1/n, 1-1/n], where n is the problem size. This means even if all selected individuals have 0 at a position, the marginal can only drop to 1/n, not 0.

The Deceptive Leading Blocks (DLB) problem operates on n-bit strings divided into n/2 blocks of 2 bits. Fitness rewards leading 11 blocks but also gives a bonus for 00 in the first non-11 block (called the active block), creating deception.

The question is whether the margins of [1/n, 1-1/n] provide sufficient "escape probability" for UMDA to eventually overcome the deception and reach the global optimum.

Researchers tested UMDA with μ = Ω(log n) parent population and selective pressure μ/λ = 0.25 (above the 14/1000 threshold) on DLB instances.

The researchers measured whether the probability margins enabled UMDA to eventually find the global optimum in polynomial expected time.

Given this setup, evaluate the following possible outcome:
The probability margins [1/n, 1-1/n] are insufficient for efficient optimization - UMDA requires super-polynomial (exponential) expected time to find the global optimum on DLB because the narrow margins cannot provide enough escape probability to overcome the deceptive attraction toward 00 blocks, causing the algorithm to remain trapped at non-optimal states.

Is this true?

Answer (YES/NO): YES